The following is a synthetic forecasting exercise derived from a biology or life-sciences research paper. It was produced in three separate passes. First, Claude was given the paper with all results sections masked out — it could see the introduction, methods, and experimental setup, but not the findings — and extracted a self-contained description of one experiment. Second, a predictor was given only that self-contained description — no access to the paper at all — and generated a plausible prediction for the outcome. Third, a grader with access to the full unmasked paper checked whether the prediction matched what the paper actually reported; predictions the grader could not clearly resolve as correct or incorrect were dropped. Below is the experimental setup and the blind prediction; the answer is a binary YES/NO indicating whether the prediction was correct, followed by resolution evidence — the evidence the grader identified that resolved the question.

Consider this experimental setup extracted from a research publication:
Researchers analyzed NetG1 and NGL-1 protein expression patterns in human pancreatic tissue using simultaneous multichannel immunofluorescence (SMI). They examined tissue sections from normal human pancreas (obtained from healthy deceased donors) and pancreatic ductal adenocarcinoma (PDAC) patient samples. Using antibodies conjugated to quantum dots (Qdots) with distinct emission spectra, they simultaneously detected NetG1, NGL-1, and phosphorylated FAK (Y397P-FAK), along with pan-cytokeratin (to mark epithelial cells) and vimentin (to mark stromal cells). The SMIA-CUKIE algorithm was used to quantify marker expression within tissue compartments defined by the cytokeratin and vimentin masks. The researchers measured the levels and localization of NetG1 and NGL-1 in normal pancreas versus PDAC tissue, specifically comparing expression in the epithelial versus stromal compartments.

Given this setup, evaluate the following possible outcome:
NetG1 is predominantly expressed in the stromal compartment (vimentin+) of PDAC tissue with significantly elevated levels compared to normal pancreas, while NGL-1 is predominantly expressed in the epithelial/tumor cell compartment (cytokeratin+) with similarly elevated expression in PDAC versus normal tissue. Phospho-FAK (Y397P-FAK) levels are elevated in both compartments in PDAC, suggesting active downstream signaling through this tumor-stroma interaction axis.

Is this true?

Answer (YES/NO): NO